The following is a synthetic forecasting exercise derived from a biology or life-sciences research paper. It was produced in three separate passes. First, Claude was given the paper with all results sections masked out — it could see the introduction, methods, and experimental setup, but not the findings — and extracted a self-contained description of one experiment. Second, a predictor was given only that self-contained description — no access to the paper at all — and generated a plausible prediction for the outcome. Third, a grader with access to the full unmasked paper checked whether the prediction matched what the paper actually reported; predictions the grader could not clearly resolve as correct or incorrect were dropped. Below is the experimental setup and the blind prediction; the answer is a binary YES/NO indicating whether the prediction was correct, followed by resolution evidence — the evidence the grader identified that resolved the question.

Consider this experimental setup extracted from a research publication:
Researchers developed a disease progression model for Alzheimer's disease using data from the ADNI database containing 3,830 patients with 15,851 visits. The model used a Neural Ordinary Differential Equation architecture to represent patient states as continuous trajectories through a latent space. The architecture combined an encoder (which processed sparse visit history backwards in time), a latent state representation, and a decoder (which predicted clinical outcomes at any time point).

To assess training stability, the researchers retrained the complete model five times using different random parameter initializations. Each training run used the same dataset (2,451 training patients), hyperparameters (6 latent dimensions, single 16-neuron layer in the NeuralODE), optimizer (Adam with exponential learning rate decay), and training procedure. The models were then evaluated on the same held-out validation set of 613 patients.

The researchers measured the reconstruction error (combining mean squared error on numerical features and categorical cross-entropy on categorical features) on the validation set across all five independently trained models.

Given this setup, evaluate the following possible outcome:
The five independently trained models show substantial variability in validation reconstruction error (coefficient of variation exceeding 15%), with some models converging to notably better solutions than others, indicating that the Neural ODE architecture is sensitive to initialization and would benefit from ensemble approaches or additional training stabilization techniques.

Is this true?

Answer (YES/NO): NO